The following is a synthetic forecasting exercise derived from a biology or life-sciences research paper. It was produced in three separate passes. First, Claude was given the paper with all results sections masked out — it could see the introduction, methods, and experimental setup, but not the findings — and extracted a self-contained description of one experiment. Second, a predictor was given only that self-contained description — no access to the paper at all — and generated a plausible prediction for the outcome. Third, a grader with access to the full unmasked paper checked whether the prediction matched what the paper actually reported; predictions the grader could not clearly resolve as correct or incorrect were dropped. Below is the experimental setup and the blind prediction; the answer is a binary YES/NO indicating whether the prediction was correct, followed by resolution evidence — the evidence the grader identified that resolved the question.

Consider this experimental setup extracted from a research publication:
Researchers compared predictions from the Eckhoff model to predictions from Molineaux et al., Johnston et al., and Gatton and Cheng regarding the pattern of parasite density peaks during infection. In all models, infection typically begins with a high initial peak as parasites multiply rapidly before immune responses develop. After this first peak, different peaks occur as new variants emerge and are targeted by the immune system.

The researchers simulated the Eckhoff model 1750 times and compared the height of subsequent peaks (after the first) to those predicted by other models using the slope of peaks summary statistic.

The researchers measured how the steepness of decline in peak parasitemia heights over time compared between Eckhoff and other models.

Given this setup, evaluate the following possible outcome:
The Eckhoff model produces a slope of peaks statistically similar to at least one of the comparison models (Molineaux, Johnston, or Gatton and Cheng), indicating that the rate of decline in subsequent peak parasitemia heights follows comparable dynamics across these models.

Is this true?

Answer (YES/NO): NO